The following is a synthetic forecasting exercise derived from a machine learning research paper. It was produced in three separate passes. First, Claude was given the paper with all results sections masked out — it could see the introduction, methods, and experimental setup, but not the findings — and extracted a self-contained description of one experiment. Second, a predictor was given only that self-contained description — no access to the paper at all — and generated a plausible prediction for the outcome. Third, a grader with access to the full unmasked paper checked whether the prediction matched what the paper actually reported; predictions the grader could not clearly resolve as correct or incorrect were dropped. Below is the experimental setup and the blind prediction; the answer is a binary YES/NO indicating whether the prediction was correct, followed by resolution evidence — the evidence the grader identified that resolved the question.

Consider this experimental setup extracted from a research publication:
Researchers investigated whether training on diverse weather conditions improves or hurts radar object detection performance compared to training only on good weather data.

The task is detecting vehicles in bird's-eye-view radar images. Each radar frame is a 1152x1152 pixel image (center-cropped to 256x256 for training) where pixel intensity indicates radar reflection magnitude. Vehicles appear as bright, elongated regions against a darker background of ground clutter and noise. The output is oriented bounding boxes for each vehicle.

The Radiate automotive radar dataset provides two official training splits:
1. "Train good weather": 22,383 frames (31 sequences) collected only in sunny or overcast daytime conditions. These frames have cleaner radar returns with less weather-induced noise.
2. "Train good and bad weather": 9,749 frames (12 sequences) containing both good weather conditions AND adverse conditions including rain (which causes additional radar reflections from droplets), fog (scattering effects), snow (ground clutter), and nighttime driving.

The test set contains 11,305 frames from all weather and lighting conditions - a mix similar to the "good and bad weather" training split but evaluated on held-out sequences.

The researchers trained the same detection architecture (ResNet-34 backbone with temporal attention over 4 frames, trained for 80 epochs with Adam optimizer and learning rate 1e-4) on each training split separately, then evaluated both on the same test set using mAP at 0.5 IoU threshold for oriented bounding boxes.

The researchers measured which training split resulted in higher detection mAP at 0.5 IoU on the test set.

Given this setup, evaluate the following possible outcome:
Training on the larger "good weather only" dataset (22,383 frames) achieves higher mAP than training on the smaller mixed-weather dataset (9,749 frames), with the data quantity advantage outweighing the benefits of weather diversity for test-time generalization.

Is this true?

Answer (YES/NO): NO